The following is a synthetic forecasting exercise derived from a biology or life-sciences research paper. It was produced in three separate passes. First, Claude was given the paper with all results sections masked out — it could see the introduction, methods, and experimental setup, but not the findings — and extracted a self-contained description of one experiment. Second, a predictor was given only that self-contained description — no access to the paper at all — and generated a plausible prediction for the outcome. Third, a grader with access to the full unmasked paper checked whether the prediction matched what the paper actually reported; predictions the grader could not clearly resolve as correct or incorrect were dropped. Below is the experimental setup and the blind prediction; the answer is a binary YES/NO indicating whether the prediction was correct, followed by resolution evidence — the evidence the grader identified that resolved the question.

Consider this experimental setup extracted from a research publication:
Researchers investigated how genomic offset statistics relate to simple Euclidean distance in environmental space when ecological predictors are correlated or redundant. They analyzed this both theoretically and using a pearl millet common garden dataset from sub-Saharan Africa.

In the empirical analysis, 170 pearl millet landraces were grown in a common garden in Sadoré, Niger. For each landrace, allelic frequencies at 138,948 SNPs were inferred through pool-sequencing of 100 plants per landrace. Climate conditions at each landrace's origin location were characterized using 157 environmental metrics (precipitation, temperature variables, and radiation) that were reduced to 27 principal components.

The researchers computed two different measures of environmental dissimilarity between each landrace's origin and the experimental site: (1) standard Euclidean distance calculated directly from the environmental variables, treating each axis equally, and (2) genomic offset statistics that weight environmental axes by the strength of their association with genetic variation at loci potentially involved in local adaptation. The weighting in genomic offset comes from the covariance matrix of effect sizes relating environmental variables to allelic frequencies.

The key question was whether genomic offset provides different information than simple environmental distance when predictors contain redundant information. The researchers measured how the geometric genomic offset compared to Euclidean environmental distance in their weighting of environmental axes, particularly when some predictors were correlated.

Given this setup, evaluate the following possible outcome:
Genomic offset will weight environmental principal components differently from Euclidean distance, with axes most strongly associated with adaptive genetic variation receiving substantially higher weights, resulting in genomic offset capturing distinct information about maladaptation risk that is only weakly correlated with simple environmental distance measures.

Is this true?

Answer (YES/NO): YES